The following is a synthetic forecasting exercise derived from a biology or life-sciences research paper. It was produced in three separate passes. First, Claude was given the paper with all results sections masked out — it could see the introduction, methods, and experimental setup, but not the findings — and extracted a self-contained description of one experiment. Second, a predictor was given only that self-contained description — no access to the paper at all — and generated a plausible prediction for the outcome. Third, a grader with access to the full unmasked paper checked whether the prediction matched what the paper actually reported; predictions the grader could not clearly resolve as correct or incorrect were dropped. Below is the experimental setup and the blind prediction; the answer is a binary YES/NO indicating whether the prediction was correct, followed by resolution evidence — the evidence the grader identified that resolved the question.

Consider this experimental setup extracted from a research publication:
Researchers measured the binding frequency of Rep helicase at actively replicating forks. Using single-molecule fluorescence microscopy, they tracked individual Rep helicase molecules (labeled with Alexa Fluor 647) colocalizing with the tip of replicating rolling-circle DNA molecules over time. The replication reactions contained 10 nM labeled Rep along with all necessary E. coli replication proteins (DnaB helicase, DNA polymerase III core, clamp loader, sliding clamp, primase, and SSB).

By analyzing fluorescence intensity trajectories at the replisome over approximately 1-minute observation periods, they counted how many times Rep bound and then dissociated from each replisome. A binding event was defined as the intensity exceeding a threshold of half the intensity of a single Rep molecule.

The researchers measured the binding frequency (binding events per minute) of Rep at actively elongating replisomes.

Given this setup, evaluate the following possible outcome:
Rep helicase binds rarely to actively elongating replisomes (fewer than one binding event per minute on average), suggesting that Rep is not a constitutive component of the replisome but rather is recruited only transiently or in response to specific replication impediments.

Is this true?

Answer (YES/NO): NO